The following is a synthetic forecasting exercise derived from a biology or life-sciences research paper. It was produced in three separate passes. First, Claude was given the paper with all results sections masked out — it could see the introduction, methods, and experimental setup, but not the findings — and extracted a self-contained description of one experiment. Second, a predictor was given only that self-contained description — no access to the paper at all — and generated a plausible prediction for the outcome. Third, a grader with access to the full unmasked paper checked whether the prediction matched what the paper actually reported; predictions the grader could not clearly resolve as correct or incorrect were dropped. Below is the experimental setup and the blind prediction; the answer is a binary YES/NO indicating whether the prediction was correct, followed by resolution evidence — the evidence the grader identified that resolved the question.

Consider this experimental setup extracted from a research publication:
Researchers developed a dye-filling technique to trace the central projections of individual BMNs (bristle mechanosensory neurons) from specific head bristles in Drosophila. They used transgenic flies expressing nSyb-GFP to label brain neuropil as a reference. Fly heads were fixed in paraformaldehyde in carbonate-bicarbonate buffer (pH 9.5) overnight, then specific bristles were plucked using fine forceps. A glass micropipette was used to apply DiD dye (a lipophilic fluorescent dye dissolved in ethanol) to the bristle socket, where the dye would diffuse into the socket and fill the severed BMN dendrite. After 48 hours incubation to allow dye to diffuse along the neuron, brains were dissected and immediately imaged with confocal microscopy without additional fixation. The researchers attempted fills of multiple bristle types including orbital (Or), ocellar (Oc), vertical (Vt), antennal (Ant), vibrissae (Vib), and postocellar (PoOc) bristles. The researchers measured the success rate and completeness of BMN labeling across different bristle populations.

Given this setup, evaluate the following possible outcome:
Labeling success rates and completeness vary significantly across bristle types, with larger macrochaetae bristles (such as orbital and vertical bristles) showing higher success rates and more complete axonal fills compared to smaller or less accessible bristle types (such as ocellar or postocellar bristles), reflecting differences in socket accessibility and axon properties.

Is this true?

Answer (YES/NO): NO